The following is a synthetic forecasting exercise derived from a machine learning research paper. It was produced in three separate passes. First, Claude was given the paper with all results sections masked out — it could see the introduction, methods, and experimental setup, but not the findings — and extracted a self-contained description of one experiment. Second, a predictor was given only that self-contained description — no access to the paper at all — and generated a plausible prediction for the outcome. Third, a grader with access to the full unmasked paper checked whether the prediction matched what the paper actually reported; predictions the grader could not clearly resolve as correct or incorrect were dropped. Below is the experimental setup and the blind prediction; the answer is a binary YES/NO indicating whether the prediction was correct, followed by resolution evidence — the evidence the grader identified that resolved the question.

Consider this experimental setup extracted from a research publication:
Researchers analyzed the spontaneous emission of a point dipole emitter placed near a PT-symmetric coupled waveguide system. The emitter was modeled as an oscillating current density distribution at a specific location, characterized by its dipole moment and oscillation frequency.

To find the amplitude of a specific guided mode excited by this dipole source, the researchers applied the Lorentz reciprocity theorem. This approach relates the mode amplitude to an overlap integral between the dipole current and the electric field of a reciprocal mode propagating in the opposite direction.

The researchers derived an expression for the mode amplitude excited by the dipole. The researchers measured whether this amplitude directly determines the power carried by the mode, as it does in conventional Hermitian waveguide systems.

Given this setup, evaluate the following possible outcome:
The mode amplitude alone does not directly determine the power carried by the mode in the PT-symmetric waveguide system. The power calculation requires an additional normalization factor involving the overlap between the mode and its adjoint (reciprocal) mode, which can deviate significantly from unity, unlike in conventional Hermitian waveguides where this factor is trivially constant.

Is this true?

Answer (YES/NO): YES